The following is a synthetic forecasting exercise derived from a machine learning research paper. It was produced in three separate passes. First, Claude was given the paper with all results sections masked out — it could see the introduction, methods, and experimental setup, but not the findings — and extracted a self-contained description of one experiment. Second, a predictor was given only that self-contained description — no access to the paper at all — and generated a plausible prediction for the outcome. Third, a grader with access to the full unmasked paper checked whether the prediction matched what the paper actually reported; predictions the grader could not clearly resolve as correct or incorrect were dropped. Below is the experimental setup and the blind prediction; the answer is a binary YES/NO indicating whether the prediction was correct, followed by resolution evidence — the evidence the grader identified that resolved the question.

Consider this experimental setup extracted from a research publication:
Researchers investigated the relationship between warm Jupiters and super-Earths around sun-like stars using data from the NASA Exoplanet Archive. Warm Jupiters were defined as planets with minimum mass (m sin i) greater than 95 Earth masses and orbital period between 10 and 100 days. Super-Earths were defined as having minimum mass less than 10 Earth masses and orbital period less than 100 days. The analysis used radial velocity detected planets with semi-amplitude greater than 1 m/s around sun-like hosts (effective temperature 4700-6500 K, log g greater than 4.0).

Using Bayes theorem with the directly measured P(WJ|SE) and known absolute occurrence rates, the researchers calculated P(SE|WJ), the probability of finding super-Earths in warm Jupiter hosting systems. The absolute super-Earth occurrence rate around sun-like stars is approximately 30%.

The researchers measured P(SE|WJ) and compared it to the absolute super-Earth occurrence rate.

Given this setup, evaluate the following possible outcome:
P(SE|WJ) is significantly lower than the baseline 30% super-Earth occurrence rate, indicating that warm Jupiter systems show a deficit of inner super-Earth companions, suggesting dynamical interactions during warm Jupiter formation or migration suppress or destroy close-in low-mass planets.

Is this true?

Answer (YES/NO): NO